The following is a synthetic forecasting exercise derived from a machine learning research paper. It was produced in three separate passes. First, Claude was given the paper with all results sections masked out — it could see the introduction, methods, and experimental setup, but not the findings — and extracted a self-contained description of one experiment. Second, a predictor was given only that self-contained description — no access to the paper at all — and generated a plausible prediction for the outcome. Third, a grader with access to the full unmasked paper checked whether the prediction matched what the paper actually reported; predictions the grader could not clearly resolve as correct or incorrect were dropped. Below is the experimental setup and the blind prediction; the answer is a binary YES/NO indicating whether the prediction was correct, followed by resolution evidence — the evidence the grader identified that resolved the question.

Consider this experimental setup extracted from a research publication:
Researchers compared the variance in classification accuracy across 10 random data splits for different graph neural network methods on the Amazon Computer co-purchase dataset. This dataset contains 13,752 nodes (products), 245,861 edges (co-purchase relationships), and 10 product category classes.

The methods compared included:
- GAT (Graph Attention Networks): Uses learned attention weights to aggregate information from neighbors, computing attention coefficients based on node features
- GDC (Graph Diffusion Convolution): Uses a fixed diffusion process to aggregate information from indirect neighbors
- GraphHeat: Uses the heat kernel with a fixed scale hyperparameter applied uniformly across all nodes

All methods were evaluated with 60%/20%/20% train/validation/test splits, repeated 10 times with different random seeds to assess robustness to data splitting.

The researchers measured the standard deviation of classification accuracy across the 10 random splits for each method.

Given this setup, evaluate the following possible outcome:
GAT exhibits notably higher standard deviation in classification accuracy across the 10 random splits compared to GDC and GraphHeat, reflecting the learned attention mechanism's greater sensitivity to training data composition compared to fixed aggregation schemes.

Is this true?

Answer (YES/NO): NO